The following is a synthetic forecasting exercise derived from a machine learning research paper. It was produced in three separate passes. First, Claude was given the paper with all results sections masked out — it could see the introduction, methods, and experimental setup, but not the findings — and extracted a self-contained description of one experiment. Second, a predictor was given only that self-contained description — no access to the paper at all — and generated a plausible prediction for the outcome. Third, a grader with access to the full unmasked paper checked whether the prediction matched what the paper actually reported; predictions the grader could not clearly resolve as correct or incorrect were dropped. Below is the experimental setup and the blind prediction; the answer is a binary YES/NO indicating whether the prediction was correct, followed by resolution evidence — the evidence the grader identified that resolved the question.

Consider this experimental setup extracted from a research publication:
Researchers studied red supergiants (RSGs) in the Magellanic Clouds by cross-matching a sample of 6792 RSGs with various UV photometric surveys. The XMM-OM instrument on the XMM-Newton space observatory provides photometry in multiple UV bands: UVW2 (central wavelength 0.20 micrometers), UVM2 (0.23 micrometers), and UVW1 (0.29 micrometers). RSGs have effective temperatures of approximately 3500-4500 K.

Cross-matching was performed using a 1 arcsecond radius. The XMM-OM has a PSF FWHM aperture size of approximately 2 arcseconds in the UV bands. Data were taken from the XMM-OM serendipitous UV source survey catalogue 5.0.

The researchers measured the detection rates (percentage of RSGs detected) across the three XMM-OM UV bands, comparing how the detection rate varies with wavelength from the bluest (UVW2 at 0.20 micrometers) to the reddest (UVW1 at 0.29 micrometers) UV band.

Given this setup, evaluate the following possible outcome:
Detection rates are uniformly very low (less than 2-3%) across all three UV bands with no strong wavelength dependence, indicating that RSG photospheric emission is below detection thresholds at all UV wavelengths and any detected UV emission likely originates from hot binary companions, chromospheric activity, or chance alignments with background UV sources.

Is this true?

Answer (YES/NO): NO